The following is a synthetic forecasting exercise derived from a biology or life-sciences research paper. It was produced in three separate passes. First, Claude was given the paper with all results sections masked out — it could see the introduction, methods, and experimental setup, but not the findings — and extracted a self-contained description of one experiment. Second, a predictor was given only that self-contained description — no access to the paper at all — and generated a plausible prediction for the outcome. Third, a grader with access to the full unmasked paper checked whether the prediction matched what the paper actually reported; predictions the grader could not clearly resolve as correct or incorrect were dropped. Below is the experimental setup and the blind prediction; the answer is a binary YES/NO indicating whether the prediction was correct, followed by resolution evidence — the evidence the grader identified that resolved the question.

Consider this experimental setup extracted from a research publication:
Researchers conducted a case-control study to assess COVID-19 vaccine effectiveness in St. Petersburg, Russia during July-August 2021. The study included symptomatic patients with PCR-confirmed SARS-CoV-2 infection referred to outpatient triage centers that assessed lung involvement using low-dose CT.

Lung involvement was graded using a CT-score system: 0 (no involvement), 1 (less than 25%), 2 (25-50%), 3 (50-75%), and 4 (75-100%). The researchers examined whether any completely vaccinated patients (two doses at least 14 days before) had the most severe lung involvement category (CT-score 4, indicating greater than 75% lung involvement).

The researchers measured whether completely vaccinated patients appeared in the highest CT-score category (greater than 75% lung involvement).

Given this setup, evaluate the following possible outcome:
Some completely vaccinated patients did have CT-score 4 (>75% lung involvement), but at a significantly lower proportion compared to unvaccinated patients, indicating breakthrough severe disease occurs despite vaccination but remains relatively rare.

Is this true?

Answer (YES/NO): NO